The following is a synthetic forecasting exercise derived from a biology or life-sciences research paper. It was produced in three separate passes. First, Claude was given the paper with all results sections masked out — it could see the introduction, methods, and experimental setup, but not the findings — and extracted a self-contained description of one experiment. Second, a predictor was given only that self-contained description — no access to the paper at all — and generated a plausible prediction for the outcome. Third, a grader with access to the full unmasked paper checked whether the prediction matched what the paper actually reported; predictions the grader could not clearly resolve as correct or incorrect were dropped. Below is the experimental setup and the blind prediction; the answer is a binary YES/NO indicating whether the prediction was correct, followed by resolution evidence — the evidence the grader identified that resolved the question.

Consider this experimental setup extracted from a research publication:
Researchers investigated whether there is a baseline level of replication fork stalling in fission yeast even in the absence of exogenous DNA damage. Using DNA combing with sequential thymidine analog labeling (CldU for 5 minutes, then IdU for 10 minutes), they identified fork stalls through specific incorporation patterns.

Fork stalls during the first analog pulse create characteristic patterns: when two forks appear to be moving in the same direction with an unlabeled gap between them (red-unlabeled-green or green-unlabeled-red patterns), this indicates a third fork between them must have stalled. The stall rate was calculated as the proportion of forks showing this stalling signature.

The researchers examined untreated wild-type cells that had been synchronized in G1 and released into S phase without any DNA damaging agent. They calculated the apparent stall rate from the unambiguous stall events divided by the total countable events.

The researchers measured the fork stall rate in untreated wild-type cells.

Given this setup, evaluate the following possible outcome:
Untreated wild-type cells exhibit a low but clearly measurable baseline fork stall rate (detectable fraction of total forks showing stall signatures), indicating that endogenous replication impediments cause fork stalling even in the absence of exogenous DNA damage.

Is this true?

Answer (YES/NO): NO